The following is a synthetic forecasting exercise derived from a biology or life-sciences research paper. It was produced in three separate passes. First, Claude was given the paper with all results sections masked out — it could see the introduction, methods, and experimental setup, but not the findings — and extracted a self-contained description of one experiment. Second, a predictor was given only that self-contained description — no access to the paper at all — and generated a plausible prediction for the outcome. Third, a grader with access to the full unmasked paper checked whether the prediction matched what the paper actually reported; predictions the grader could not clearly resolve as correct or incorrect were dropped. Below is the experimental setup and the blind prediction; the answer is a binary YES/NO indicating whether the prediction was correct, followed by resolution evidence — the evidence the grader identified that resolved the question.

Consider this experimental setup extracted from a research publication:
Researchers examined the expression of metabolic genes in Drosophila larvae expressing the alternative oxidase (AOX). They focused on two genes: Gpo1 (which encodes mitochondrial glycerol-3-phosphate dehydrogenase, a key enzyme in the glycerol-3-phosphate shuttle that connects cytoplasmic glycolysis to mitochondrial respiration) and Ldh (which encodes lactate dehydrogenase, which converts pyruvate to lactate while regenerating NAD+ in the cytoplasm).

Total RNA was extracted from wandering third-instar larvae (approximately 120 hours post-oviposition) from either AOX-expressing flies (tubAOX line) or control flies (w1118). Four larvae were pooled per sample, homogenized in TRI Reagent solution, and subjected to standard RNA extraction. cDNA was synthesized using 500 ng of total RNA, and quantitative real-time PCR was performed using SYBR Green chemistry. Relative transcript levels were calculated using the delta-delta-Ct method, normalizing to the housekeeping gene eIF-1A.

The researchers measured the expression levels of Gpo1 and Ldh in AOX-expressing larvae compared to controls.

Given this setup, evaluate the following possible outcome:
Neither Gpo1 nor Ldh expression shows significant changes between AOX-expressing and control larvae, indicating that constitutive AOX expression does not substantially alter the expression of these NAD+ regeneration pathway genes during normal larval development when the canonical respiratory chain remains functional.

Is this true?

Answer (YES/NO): NO